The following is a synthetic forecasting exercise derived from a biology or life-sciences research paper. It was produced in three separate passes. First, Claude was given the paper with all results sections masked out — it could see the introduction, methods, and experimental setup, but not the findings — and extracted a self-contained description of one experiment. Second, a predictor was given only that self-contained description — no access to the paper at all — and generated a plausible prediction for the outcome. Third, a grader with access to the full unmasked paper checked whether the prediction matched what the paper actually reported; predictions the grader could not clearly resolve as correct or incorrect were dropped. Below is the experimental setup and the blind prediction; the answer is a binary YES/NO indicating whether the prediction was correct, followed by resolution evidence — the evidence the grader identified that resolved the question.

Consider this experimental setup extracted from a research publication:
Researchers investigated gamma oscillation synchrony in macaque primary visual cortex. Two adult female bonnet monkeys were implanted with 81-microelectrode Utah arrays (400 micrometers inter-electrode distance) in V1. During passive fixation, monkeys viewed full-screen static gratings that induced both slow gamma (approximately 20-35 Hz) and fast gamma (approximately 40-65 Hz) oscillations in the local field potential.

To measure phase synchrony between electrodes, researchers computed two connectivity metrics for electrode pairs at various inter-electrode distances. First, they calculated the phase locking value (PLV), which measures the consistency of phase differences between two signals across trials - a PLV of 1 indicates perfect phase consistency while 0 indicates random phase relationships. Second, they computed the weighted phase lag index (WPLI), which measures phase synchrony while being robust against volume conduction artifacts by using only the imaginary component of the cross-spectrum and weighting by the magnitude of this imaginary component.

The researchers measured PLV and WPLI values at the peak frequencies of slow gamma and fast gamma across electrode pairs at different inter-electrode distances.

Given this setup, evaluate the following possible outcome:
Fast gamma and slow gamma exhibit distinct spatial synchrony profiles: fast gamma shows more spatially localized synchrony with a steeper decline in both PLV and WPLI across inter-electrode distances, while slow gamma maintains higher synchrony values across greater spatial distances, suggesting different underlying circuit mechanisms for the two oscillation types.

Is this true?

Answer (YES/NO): YES